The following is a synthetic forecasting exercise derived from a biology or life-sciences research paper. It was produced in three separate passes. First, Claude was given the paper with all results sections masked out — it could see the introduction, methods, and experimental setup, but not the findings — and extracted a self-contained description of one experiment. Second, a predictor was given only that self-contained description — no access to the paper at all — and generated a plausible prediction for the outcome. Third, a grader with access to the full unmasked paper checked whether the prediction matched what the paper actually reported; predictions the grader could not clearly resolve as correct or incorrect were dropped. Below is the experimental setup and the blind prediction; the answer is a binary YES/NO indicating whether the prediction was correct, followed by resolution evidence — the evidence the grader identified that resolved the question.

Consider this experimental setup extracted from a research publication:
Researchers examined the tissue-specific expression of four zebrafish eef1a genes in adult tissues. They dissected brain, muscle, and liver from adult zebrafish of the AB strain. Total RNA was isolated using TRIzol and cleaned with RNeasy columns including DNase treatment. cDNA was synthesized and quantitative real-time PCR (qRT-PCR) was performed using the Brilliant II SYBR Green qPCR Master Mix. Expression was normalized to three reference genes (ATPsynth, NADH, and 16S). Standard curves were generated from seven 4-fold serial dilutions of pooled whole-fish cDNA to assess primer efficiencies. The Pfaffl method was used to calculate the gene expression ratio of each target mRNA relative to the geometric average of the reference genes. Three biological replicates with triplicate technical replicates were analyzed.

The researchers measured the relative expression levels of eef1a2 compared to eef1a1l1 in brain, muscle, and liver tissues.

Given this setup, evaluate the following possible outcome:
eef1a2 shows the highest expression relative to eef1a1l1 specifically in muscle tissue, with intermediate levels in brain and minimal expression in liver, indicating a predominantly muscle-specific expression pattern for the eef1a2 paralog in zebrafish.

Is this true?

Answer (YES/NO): NO